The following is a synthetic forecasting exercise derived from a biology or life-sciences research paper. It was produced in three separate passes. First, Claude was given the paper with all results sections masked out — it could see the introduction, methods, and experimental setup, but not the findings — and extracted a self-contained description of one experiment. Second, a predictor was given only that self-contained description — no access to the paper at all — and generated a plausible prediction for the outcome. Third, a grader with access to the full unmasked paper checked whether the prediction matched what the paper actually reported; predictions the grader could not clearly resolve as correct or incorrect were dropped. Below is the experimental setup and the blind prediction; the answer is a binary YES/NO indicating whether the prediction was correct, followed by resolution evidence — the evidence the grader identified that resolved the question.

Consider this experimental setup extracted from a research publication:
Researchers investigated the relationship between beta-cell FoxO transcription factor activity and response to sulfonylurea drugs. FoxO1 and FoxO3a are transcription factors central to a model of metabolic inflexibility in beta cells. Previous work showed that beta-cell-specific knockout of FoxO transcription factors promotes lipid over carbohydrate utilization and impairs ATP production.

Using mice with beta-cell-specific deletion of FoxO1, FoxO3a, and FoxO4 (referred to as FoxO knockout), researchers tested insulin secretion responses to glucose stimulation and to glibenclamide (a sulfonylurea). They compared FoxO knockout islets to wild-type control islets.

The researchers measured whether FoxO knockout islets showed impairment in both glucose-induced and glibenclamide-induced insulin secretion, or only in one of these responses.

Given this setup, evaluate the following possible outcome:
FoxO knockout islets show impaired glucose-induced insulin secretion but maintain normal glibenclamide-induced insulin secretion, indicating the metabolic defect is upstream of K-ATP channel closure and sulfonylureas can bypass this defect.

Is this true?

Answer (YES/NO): NO